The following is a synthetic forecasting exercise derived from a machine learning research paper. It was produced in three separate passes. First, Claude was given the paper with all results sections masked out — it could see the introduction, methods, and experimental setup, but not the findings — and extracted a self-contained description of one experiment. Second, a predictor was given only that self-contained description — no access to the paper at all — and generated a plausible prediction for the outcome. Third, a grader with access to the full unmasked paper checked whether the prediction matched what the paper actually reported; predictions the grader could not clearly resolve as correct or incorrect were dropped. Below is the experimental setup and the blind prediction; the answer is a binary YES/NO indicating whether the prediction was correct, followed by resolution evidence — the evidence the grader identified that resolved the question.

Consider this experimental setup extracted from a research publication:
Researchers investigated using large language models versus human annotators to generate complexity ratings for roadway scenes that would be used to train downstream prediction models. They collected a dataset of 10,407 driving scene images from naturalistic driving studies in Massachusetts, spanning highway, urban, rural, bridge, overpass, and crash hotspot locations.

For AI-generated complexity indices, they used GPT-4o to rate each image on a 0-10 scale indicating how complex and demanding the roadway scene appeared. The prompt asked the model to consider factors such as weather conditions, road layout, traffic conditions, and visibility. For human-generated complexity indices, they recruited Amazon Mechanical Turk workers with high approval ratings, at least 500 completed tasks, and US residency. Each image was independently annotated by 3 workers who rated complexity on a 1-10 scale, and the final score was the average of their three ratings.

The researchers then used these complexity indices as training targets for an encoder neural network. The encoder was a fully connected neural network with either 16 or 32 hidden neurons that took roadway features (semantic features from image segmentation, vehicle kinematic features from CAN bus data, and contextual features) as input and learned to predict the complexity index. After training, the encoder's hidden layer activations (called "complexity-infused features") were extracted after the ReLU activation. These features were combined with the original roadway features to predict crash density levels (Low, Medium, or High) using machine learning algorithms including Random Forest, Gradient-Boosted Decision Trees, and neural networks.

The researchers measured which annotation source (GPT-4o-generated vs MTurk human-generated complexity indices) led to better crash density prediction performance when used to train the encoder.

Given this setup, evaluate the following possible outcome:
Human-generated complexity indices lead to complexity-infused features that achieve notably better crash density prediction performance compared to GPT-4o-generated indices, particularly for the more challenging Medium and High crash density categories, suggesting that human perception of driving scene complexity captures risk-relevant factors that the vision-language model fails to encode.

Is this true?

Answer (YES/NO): NO